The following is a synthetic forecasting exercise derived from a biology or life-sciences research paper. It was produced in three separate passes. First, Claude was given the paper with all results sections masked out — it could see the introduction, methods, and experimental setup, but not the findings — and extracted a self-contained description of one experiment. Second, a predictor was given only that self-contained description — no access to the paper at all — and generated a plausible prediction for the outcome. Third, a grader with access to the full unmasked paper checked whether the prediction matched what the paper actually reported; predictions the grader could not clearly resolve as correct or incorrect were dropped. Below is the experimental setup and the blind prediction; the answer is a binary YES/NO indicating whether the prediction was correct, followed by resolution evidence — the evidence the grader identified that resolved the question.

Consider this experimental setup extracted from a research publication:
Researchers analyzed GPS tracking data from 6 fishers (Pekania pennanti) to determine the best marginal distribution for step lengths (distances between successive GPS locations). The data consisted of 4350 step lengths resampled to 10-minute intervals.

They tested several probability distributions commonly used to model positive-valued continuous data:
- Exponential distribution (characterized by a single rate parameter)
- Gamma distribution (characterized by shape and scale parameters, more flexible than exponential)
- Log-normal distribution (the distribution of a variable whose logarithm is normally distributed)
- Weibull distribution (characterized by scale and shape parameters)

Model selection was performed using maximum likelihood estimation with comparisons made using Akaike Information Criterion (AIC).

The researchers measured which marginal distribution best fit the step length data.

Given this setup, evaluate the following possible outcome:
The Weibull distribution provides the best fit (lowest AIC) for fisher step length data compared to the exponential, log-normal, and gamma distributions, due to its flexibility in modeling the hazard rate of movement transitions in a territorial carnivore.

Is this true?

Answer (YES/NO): NO